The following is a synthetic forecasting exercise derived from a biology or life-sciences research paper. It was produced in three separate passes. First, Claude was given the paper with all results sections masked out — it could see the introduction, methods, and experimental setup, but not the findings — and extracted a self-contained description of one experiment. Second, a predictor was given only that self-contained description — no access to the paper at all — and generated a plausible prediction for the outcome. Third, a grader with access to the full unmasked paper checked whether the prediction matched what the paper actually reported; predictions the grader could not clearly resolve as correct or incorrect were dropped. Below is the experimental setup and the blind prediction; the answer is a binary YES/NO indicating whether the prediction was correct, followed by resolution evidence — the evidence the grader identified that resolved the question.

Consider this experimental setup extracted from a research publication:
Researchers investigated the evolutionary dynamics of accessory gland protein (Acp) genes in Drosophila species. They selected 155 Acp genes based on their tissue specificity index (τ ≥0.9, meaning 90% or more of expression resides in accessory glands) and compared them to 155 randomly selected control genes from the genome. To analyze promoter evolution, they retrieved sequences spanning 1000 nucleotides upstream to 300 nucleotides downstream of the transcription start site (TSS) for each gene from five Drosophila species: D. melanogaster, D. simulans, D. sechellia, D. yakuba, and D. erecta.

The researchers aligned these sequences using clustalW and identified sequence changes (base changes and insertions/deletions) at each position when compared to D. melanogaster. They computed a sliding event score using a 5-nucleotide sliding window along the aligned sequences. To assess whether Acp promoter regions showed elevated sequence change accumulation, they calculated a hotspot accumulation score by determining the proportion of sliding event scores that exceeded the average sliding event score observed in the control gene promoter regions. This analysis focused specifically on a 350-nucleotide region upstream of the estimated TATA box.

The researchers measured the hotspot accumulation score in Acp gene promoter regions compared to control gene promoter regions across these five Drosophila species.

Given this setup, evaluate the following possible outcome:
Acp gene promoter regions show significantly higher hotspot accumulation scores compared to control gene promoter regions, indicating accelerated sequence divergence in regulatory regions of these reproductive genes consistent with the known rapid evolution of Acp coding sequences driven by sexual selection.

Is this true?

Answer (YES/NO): YES